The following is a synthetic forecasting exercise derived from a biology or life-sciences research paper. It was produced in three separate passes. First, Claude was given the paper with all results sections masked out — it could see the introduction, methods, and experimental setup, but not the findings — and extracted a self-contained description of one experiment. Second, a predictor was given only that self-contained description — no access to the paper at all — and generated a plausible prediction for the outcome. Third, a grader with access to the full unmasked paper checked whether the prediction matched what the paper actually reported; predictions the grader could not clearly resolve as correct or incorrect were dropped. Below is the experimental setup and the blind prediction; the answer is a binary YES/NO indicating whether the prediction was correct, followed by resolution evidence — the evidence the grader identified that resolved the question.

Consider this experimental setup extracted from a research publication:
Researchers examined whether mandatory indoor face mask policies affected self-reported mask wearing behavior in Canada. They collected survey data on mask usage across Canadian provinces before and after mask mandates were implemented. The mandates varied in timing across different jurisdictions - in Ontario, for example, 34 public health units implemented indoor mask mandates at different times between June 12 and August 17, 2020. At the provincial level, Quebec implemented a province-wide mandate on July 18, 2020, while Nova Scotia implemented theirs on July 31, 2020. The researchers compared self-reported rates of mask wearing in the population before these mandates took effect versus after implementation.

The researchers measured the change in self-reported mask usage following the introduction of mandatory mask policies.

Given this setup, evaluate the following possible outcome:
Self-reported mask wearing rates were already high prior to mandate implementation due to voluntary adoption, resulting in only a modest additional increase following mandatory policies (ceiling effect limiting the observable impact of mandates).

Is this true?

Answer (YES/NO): NO